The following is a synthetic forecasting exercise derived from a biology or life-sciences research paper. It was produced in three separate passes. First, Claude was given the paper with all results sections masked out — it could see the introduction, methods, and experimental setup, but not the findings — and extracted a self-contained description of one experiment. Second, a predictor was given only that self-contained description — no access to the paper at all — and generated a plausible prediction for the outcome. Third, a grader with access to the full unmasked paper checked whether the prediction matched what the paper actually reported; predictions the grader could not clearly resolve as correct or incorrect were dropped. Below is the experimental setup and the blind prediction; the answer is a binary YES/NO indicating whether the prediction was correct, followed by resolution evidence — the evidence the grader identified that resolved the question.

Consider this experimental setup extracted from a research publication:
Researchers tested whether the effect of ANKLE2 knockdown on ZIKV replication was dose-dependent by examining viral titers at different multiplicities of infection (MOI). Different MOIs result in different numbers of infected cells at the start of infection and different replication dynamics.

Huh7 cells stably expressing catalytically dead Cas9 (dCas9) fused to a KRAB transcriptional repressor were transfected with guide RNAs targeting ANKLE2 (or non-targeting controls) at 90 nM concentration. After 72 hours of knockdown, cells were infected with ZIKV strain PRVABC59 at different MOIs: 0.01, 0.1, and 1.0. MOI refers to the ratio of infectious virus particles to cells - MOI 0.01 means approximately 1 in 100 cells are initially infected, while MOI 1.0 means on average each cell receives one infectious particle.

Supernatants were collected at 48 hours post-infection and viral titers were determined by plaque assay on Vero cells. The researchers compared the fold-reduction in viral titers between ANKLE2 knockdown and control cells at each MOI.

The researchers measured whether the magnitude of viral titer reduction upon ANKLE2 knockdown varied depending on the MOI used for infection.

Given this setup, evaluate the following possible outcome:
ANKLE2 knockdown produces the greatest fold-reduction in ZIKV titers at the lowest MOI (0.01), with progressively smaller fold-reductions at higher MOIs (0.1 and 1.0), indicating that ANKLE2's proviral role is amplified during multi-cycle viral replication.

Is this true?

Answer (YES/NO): NO